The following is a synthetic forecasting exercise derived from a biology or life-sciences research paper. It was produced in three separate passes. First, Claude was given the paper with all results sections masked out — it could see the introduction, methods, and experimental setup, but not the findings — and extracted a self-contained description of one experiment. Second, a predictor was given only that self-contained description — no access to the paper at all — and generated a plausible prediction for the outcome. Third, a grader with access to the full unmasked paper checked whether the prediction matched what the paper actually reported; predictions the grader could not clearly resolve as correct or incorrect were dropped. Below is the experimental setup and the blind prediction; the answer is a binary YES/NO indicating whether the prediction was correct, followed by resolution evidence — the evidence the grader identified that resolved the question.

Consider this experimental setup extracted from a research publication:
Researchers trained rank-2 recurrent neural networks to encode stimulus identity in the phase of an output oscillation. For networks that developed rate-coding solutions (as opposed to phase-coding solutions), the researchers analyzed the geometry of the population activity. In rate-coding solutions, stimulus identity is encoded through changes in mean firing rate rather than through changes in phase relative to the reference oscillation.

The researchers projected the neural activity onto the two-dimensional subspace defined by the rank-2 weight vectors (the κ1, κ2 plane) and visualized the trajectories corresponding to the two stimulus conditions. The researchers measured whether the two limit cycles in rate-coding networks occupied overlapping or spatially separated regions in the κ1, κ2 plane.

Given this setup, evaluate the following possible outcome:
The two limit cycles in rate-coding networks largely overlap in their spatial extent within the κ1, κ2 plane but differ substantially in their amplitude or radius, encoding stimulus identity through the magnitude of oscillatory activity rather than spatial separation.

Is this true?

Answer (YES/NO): NO